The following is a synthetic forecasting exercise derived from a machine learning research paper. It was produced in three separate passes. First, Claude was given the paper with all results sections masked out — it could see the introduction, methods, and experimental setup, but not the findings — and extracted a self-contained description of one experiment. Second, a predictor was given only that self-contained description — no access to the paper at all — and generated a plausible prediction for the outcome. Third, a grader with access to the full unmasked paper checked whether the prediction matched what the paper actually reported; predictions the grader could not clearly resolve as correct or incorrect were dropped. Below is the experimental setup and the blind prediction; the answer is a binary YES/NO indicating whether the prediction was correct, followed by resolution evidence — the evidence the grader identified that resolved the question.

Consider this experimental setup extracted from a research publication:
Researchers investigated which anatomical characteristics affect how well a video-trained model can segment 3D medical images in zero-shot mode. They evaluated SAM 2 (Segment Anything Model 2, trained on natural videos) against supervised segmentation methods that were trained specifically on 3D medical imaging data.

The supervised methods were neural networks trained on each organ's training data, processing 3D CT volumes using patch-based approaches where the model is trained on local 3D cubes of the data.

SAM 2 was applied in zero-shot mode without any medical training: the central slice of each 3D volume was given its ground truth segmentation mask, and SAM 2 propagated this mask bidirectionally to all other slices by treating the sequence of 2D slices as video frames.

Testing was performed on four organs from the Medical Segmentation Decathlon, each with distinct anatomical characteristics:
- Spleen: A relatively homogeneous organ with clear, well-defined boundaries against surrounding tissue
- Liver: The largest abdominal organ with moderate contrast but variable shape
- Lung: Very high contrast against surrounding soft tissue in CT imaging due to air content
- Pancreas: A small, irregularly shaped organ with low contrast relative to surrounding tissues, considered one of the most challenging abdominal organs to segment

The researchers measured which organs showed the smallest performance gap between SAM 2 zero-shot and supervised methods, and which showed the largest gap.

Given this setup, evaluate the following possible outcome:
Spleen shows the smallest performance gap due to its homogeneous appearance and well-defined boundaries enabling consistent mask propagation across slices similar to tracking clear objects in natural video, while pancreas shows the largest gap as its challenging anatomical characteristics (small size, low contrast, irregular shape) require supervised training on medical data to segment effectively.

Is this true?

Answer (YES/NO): NO